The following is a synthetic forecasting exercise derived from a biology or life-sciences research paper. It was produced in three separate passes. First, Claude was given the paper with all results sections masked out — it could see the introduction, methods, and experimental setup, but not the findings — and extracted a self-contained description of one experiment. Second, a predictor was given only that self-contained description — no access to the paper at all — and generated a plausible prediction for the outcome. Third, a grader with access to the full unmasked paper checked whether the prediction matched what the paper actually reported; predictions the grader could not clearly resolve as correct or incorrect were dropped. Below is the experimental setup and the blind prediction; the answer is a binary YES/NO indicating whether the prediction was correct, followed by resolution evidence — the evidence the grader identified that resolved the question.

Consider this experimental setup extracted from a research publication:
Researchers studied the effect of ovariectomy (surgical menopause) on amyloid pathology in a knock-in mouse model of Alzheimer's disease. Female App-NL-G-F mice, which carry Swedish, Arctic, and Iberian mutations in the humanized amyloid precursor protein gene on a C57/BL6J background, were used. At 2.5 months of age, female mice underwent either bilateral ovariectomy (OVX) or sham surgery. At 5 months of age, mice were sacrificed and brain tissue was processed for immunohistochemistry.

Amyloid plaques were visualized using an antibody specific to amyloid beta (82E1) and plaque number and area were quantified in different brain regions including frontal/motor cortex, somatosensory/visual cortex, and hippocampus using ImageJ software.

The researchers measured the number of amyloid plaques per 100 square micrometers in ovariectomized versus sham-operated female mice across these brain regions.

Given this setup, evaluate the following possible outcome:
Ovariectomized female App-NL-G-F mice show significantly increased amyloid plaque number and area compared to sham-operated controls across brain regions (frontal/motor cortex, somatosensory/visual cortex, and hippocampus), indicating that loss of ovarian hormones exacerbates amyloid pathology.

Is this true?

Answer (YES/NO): NO